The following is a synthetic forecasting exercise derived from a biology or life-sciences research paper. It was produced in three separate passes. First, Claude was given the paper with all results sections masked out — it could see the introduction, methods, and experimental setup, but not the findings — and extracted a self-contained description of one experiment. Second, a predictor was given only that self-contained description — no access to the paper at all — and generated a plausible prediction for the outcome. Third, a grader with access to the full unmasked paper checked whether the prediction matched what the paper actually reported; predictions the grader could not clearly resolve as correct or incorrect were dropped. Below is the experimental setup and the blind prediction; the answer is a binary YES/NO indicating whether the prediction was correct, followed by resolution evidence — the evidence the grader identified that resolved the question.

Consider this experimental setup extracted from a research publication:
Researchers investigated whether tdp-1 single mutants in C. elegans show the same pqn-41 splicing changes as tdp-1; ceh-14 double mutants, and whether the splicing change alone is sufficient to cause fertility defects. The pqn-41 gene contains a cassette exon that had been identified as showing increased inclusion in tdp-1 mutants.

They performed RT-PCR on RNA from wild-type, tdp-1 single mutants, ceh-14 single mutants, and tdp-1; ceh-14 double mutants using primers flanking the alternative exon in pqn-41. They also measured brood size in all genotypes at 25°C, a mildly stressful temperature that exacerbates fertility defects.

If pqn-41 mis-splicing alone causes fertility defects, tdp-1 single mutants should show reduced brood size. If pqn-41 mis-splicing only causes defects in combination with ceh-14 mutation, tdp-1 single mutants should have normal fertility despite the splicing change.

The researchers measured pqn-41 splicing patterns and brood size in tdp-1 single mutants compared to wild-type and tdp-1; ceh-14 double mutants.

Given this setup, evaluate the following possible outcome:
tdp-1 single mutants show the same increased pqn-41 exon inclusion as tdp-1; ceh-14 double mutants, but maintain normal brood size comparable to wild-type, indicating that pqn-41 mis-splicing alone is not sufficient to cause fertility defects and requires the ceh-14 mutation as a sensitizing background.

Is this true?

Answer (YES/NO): YES